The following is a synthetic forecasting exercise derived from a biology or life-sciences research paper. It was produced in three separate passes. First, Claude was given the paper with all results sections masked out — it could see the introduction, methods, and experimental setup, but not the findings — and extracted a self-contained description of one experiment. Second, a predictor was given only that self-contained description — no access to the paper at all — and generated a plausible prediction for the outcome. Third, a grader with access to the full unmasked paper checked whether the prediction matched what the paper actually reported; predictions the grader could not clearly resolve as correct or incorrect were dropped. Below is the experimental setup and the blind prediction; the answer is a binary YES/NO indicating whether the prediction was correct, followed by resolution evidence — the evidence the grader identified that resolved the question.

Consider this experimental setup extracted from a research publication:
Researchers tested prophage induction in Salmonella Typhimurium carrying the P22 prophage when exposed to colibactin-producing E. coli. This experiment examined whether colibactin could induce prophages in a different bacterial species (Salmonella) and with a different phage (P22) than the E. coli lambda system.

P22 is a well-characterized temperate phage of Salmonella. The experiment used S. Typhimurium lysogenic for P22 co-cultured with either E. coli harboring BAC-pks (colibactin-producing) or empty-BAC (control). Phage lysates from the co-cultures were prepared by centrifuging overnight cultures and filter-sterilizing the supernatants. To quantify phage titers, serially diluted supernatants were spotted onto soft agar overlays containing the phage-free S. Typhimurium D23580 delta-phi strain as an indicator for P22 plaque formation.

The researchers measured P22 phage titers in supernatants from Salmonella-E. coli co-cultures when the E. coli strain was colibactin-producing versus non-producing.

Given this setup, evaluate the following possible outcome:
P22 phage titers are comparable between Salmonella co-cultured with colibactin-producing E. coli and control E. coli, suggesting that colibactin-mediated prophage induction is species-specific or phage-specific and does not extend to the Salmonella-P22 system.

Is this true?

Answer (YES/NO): NO